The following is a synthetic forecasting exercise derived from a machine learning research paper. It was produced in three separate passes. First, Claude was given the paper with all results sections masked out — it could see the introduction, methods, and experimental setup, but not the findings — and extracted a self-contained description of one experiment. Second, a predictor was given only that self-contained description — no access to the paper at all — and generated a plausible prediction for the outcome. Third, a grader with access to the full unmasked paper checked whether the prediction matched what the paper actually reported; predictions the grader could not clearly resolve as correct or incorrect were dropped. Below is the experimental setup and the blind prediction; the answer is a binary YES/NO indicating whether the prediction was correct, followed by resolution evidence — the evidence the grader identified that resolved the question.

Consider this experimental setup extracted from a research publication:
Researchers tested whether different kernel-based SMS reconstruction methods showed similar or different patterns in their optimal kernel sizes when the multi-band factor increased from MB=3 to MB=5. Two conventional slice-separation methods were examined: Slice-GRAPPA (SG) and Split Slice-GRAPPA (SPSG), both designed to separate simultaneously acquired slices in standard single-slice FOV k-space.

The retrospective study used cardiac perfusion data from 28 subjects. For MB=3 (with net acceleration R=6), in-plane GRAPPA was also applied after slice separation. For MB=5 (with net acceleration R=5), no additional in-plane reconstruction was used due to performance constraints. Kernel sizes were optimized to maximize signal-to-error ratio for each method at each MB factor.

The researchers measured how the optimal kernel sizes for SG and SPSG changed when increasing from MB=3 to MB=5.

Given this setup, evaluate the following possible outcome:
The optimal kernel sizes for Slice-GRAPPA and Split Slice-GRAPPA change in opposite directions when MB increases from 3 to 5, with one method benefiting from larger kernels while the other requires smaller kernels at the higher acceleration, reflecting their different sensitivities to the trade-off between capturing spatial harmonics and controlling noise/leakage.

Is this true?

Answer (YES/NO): YES